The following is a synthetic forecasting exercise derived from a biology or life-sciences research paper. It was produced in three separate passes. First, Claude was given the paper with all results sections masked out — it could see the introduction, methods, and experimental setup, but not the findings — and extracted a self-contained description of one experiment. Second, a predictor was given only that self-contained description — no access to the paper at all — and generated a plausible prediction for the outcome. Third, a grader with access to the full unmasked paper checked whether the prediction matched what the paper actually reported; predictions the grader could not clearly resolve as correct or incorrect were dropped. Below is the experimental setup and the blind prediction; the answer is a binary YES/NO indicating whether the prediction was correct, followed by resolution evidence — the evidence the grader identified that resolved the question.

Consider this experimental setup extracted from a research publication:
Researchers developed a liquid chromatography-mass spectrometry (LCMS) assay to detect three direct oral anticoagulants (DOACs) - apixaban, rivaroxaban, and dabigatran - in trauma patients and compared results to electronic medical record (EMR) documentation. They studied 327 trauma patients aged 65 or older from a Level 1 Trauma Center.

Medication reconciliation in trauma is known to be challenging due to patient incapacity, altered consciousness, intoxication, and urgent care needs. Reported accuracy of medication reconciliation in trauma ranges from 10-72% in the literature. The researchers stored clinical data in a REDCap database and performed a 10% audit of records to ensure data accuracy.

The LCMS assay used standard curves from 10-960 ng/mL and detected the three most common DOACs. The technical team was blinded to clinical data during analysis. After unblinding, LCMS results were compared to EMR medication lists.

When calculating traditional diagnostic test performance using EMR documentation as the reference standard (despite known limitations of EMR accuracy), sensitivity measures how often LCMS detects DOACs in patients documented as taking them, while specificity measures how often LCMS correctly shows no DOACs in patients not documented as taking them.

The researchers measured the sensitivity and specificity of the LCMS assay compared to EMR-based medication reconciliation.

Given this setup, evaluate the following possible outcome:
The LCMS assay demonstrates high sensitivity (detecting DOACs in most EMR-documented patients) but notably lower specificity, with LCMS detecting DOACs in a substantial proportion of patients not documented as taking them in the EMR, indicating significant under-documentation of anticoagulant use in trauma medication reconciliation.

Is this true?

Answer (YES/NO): NO